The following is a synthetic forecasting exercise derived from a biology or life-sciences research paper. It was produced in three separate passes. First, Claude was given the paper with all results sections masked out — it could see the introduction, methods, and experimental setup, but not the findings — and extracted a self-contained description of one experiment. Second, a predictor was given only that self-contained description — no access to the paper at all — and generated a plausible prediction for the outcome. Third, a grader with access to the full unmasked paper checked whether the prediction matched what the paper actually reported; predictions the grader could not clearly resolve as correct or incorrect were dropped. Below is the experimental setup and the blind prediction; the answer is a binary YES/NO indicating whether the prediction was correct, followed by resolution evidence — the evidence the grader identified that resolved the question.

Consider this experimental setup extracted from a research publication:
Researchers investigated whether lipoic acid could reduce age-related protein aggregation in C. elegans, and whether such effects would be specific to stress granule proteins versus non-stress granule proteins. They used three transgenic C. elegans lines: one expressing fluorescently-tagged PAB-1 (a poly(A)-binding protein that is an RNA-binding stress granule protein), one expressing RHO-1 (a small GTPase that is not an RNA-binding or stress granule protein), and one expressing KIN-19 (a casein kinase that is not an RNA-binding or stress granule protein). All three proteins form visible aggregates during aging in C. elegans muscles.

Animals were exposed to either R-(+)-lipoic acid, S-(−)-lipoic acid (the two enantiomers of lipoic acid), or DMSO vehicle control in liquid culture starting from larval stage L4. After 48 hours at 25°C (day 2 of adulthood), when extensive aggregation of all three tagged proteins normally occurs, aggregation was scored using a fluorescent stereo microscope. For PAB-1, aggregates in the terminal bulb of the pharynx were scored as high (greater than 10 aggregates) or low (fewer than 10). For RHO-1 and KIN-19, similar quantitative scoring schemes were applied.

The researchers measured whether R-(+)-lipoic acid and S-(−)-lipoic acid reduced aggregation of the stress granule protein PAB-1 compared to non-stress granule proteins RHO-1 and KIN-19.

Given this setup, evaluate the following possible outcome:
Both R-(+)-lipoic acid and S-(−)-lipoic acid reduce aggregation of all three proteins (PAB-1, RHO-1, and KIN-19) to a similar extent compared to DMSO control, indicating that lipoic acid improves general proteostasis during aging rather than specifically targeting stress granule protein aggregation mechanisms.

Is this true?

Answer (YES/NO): NO